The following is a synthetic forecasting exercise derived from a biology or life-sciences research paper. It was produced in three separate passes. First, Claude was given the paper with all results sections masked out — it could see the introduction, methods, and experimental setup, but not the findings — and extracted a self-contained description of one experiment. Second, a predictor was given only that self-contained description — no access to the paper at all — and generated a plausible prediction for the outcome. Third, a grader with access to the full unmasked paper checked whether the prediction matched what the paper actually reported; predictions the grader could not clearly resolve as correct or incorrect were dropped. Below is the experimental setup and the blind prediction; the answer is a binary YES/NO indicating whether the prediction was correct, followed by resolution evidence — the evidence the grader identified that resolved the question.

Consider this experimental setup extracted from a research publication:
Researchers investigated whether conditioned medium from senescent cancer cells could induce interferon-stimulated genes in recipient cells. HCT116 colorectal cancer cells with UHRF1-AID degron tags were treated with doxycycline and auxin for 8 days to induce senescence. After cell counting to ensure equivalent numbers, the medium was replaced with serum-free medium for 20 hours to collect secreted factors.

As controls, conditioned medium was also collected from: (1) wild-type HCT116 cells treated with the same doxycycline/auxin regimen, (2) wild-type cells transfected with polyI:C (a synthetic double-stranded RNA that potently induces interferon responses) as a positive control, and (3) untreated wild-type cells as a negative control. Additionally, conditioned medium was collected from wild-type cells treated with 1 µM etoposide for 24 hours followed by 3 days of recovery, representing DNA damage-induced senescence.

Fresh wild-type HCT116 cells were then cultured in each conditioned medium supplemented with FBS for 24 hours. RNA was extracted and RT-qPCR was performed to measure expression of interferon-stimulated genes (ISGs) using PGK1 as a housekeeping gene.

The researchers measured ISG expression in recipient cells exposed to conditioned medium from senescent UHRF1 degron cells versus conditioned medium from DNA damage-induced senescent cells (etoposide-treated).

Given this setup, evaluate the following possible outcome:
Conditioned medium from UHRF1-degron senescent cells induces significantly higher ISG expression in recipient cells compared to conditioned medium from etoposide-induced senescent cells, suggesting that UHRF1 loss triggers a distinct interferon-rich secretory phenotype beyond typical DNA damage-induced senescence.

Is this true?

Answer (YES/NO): YES